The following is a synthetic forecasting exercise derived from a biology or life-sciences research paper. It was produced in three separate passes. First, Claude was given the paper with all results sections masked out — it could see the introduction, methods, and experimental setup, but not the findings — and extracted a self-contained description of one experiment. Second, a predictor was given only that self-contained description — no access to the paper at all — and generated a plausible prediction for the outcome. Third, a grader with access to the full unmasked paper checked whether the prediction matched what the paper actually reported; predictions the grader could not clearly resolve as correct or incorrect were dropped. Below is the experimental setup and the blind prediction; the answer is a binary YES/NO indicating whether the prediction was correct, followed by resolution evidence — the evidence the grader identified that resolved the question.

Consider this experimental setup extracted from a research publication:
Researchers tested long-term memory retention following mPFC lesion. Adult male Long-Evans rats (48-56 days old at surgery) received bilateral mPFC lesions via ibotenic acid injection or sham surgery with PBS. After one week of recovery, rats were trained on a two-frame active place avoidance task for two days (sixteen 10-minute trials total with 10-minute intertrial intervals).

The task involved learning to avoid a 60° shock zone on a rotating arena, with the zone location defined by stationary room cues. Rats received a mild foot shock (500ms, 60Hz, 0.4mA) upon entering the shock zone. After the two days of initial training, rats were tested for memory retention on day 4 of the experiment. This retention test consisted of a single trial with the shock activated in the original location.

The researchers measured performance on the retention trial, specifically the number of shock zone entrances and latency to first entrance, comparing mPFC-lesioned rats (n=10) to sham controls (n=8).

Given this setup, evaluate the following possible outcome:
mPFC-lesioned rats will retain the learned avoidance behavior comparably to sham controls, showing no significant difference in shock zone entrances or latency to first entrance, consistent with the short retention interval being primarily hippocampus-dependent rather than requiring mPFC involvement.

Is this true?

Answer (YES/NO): YES